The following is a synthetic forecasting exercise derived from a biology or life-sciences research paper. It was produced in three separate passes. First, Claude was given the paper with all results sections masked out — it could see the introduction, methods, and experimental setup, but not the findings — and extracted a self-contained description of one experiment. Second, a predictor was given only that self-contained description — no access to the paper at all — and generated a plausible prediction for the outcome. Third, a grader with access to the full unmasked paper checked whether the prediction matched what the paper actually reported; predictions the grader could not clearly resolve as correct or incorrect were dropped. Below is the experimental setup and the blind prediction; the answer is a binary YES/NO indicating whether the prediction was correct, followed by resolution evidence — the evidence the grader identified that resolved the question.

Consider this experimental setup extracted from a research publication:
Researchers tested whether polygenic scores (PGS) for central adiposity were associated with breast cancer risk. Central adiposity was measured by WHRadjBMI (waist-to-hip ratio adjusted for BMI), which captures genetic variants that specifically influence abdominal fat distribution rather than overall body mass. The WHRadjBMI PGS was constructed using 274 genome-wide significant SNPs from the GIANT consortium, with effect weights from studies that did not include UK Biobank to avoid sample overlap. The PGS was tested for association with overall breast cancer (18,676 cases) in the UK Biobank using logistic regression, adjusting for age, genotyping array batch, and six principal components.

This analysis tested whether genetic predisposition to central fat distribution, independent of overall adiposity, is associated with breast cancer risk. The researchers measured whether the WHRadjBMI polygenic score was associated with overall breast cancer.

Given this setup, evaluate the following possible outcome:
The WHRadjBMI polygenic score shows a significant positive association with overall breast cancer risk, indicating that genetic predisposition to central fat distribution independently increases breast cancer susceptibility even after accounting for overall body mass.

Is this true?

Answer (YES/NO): NO